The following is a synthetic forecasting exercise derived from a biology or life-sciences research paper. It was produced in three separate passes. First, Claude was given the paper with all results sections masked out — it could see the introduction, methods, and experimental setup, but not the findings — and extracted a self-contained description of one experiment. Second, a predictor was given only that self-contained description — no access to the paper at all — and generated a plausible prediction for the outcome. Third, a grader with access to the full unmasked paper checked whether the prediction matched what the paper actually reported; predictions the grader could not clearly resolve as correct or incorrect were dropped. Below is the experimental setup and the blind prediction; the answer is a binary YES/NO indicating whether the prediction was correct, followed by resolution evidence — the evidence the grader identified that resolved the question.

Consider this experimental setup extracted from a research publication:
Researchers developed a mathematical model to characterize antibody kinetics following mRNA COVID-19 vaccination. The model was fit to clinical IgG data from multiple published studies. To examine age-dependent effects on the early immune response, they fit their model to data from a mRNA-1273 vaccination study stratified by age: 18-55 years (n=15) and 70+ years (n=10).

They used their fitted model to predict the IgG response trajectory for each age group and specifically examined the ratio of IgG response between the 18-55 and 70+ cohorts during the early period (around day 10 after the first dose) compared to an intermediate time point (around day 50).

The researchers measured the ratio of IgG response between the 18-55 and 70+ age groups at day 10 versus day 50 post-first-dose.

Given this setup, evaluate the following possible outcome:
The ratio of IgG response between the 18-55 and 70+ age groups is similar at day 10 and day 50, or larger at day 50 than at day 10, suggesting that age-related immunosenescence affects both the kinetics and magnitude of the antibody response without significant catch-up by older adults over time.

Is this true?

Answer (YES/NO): NO